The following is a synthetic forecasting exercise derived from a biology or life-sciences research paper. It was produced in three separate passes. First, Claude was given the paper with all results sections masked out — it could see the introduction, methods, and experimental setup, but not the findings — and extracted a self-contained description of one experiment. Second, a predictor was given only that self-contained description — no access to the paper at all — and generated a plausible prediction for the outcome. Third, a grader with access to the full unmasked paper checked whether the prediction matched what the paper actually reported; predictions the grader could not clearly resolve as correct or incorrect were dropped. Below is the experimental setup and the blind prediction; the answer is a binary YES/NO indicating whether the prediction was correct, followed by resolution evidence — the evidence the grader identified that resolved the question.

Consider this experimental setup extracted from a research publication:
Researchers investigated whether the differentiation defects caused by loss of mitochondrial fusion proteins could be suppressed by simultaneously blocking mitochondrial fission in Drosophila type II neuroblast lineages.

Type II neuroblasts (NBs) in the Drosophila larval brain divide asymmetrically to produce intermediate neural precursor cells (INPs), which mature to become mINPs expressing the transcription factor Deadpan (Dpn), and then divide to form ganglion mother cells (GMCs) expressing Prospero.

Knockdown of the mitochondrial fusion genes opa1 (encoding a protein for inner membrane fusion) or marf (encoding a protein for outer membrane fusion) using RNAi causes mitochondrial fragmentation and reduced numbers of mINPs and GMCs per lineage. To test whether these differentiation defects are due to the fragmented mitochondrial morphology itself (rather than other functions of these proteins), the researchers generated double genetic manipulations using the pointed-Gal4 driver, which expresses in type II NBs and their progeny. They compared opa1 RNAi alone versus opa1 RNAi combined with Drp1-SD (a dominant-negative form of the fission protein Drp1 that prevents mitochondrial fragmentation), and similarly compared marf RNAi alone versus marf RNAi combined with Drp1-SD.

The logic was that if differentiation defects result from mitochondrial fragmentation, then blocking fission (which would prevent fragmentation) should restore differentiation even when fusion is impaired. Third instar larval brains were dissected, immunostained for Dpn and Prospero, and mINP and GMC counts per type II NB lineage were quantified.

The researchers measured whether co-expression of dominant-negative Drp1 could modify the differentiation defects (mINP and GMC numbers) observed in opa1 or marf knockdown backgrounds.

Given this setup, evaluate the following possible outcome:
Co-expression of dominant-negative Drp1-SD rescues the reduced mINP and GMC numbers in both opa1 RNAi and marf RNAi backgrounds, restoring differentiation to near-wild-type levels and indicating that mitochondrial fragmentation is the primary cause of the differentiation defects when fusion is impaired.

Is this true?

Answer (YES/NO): NO